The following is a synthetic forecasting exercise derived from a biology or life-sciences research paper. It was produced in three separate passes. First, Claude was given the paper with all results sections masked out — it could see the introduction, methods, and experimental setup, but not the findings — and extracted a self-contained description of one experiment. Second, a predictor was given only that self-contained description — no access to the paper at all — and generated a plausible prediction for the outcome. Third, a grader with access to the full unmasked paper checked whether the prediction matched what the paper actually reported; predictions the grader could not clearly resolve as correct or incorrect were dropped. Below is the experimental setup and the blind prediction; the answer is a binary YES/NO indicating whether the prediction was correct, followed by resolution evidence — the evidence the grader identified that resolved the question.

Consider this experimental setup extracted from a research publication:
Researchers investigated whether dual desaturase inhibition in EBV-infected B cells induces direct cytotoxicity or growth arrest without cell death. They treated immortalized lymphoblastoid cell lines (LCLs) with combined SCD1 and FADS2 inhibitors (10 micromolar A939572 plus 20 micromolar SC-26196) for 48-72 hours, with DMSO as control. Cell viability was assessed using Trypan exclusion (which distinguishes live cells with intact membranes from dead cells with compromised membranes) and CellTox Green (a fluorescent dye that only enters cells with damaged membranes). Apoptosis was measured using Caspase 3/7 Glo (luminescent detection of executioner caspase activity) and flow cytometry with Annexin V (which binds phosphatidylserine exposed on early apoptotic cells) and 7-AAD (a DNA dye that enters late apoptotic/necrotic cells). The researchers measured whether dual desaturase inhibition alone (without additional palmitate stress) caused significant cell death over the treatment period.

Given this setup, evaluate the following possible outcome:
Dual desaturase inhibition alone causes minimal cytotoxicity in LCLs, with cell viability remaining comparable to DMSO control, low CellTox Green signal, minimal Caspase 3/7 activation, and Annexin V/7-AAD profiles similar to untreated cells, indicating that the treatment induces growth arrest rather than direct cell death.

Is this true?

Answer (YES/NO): YES